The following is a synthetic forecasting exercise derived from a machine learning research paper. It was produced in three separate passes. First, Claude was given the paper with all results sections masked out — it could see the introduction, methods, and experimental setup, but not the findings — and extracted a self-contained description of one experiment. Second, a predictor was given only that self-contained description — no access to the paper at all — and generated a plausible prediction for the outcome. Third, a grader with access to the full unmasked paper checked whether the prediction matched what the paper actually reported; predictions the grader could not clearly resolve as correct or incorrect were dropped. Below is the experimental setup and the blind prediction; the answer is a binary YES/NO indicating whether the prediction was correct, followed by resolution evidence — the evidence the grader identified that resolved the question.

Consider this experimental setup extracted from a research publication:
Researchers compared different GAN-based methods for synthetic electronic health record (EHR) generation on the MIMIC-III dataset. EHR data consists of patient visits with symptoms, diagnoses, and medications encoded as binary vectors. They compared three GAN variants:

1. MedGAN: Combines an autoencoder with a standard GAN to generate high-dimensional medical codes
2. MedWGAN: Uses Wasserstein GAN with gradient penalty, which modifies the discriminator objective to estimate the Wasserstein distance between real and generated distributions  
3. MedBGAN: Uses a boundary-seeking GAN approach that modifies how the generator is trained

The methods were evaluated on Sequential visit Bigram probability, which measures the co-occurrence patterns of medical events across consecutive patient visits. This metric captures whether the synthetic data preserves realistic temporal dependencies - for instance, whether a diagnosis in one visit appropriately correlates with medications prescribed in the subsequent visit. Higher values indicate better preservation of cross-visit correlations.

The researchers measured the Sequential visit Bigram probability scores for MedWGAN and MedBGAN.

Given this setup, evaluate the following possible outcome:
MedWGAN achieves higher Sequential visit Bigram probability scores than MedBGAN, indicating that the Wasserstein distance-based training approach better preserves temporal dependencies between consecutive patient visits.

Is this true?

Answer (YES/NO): YES